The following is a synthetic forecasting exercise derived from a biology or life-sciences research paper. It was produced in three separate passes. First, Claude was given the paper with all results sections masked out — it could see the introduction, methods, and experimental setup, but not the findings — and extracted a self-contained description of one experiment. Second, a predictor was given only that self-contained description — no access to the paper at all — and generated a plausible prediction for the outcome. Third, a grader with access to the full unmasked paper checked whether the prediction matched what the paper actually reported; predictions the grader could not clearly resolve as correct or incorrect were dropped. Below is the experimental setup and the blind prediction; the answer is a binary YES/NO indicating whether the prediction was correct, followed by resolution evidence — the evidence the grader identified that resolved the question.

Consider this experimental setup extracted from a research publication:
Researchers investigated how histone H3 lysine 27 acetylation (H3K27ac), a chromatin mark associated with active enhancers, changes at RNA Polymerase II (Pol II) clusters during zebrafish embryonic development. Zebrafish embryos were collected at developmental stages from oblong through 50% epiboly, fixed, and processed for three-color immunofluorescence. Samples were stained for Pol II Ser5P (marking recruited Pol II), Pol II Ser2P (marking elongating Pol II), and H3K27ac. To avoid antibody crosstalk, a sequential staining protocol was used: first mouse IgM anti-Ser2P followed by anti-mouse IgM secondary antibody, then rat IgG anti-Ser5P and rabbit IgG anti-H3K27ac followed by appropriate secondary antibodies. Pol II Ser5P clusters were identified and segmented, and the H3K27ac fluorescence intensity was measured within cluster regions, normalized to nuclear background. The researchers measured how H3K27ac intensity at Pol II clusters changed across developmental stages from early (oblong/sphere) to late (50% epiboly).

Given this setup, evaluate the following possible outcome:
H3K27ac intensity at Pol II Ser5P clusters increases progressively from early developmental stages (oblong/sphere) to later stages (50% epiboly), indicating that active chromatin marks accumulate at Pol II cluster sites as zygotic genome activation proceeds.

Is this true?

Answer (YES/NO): NO